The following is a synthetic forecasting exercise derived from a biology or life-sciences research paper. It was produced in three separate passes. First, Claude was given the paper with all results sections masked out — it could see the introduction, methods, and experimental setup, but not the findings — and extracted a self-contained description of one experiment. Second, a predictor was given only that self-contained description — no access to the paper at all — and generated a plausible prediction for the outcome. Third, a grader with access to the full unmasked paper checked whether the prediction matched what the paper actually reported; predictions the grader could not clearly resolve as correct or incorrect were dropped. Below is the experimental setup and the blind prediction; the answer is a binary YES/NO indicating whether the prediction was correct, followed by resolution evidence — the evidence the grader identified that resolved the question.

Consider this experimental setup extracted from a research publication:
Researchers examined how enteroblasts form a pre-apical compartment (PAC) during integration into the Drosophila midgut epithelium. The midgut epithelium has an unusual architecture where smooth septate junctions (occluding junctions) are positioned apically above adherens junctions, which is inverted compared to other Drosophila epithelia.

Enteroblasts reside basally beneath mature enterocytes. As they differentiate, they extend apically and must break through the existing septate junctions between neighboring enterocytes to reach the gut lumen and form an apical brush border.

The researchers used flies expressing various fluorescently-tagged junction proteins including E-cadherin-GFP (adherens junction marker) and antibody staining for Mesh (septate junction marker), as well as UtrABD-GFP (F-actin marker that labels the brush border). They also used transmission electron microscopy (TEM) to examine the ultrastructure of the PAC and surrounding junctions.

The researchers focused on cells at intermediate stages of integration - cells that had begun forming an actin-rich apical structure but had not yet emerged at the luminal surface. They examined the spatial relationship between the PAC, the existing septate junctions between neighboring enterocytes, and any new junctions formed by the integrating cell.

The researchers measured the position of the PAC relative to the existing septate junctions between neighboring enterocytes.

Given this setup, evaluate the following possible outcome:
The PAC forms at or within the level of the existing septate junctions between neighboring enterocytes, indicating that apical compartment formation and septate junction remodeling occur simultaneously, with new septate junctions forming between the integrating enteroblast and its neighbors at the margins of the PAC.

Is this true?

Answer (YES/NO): NO